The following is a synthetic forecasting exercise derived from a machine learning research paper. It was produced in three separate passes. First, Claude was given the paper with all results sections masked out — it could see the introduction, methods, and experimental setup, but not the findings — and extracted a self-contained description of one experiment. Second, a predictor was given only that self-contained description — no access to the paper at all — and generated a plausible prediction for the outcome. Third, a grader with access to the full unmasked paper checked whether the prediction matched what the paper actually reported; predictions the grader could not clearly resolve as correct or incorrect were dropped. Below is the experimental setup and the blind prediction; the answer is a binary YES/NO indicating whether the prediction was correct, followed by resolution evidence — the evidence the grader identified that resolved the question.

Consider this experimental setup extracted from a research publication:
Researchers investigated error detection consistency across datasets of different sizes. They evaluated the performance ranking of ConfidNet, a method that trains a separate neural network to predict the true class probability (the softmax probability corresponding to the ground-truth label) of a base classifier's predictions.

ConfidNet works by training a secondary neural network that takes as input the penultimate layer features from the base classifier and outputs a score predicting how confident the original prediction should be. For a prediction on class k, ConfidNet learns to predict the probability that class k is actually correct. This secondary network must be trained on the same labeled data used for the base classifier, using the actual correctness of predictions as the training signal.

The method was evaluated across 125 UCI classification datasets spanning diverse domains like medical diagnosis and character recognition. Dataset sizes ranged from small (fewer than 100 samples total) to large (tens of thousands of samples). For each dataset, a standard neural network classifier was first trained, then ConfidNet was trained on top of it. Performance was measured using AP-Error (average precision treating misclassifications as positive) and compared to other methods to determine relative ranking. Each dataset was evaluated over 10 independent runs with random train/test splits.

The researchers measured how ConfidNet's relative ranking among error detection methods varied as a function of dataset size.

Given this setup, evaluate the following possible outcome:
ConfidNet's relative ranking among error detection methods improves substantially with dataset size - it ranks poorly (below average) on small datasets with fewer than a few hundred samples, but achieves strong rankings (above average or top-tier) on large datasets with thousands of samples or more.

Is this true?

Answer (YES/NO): NO